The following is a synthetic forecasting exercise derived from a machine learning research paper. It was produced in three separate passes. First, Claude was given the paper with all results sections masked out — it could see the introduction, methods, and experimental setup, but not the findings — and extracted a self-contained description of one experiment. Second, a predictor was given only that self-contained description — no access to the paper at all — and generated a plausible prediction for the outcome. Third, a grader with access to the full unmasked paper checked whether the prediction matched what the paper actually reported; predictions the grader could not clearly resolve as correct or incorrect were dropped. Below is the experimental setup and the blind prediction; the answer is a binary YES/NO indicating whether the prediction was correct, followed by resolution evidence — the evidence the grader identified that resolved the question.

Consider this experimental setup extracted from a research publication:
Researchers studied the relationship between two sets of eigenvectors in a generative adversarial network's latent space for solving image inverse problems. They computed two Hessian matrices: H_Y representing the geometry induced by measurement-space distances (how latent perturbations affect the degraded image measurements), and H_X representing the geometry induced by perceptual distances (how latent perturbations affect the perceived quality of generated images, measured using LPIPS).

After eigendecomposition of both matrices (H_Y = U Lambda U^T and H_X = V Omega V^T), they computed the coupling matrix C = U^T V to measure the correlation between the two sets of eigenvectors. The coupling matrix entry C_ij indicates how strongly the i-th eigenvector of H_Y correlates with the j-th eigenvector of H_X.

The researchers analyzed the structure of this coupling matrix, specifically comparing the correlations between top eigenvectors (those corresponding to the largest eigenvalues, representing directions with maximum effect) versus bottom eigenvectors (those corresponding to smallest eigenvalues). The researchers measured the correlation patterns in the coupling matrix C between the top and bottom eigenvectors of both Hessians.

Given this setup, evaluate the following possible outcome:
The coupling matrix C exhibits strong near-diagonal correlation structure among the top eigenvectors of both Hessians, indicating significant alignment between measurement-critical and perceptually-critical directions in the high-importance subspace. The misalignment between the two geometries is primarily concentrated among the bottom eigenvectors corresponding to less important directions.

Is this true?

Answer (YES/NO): NO